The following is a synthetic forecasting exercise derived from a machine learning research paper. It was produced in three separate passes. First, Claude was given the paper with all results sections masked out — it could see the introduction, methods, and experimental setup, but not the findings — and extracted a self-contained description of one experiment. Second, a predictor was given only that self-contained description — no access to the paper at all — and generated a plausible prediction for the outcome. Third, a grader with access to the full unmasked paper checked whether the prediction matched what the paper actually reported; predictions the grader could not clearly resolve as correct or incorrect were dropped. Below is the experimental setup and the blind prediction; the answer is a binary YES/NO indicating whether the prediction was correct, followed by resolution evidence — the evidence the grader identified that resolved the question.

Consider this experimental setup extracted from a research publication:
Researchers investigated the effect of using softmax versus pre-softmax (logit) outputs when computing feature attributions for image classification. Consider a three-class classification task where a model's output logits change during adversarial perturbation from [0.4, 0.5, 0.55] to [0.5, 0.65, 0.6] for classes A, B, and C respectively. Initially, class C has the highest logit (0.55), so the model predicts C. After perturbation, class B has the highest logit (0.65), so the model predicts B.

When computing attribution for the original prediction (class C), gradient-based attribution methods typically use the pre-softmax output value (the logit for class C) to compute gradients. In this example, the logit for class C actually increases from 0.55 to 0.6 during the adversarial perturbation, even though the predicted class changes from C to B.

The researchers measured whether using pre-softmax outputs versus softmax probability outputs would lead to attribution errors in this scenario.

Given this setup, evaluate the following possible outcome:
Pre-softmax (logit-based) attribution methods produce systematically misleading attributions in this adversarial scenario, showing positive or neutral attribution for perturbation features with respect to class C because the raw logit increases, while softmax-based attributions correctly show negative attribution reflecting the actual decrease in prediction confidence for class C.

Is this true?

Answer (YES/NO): YES